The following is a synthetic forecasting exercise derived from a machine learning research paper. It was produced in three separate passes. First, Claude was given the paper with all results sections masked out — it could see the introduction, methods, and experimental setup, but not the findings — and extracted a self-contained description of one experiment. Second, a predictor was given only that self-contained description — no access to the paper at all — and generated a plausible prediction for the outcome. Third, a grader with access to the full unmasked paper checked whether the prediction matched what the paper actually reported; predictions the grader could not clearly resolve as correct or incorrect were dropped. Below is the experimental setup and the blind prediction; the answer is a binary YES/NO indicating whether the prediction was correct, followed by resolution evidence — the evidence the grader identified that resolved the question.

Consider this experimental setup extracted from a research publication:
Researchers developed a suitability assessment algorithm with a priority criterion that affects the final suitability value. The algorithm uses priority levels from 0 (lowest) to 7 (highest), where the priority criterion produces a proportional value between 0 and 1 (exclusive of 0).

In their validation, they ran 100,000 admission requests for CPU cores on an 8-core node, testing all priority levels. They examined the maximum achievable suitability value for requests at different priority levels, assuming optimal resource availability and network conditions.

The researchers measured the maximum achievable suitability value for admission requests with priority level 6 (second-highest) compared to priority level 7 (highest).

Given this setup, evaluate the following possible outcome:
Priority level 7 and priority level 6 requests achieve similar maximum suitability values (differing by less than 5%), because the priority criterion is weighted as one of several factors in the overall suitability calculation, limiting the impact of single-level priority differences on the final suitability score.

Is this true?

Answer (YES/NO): NO